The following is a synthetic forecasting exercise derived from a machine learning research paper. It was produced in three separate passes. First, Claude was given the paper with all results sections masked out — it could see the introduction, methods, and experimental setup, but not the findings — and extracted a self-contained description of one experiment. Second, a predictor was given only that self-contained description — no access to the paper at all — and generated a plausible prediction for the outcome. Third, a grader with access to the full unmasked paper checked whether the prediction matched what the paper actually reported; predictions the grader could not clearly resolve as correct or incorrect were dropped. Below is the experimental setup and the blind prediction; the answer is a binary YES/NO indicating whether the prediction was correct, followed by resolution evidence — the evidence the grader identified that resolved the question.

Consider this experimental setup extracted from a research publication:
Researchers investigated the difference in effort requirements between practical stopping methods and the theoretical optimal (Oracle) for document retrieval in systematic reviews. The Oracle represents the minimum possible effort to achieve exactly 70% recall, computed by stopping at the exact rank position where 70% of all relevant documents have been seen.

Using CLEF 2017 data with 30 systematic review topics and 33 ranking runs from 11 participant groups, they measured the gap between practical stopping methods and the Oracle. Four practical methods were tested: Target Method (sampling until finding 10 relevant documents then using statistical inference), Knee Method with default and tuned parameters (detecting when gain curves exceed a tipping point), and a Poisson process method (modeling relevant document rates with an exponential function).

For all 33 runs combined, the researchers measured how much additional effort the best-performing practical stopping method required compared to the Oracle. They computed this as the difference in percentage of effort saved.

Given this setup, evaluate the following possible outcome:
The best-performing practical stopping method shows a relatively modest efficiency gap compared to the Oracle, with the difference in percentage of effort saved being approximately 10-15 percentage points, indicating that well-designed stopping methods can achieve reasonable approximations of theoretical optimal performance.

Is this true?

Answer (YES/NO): NO